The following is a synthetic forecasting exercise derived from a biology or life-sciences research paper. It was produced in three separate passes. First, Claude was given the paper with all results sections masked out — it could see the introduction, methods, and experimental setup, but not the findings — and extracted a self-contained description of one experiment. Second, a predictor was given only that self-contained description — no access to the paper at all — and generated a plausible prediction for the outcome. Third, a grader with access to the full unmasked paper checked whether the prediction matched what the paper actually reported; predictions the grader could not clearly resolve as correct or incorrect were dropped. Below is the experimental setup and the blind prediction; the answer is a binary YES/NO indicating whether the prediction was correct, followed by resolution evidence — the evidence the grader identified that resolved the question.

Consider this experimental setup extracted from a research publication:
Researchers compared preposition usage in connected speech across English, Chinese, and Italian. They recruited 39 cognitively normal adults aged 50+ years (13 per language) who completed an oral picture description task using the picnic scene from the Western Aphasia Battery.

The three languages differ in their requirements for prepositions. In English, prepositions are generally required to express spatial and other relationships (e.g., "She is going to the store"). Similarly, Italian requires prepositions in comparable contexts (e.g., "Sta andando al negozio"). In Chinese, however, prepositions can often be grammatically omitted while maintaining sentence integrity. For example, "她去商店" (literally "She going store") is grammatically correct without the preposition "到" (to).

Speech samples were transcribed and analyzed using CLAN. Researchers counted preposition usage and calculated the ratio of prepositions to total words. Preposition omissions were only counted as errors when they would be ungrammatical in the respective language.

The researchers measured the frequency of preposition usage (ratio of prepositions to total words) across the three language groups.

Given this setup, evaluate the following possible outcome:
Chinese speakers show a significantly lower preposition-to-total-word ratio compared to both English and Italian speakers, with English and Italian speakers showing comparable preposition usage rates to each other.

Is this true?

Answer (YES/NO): NO